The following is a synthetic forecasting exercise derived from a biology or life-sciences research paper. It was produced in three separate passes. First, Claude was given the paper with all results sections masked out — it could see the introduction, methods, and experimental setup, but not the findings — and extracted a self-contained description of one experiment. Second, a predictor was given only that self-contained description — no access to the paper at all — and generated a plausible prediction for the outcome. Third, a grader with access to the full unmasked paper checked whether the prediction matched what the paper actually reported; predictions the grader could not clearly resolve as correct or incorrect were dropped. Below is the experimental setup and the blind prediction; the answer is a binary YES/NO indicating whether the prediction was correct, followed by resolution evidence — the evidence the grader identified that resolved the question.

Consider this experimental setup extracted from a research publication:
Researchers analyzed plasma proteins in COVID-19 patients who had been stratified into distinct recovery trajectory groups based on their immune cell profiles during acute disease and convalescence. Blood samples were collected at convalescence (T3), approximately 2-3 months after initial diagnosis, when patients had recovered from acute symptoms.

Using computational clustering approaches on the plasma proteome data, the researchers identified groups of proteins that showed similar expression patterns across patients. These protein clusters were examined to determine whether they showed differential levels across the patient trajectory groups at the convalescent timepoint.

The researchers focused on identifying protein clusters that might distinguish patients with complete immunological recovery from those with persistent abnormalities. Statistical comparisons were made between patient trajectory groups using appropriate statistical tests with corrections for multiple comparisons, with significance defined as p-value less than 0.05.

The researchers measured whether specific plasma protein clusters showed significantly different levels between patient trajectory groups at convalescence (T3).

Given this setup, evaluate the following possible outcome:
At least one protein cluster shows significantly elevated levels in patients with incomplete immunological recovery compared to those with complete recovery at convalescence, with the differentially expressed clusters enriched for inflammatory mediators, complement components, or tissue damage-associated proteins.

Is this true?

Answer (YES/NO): YES